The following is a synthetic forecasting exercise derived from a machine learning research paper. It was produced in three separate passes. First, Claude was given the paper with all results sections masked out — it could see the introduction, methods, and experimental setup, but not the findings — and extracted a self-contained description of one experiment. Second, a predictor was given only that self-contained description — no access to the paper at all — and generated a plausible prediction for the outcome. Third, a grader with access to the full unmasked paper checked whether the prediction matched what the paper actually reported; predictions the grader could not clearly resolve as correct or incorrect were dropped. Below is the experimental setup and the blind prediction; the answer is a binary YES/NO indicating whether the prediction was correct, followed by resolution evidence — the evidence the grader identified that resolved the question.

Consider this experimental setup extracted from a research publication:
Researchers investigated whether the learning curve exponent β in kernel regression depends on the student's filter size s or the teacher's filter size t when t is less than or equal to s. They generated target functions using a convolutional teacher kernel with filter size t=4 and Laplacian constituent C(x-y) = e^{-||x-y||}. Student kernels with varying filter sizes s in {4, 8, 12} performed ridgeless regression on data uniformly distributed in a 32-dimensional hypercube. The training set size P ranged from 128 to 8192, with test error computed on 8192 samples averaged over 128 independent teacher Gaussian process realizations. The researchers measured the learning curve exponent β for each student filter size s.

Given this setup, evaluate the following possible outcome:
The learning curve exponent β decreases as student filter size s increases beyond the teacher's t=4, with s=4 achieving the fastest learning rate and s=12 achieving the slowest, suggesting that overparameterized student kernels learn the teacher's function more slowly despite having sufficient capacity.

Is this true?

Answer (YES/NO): YES